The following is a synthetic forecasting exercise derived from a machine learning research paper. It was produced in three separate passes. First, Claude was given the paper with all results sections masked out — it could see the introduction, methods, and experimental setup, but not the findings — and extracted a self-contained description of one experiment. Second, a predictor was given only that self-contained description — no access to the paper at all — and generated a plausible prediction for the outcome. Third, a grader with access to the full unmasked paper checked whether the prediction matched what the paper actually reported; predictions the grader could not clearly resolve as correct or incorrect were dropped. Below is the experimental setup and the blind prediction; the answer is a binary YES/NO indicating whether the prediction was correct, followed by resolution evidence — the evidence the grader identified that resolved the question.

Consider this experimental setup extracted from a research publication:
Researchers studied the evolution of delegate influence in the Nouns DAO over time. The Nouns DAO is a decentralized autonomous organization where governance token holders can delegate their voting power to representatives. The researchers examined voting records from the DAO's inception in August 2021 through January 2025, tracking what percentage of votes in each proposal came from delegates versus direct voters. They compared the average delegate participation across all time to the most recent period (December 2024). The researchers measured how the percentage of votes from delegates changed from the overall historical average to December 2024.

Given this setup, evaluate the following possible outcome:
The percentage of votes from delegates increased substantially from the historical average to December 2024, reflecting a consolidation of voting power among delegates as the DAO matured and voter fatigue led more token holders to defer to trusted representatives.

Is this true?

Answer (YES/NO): YES